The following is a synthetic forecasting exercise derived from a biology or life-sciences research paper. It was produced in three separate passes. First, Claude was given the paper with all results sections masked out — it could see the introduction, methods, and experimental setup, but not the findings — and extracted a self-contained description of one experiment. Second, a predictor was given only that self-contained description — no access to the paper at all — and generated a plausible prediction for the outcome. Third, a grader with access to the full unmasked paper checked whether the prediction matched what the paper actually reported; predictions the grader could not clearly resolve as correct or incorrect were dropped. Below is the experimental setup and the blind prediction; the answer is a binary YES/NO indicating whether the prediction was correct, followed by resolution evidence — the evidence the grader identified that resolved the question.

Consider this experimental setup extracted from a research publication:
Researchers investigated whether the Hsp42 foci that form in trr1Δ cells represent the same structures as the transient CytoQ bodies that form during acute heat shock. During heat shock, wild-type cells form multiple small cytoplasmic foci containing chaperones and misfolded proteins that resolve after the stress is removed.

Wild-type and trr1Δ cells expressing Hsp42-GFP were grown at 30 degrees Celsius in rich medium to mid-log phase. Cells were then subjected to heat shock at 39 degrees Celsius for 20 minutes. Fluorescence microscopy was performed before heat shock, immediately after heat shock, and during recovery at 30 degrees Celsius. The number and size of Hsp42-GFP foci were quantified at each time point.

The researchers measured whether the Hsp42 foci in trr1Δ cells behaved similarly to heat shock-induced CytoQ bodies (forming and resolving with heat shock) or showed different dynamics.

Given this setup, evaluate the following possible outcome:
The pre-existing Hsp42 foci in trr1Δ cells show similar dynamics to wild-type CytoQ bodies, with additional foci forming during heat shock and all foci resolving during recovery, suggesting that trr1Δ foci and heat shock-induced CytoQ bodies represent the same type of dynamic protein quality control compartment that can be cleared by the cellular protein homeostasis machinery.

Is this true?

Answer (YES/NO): NO